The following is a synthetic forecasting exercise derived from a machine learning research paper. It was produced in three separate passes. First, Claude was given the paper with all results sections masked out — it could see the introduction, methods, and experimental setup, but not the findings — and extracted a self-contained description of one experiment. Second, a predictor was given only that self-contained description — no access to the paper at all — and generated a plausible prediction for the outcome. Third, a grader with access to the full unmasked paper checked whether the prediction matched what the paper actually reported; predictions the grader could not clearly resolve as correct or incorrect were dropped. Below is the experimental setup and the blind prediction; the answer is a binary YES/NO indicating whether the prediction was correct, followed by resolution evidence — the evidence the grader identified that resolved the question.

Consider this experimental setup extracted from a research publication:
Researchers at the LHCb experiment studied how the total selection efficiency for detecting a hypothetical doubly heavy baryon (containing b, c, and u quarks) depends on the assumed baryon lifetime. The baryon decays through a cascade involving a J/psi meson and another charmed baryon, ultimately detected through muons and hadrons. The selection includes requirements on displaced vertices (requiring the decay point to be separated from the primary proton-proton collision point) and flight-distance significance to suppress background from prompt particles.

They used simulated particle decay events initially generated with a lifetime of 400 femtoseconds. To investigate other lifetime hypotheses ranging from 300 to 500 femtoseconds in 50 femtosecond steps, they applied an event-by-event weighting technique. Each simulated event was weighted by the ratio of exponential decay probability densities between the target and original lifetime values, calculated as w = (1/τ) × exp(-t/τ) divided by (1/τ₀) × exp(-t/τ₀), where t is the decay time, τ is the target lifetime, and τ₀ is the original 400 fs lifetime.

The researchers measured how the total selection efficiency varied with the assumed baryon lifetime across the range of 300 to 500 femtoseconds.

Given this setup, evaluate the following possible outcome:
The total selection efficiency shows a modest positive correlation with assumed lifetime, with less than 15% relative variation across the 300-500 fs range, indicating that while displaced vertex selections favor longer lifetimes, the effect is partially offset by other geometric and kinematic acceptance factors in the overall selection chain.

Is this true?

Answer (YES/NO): NO